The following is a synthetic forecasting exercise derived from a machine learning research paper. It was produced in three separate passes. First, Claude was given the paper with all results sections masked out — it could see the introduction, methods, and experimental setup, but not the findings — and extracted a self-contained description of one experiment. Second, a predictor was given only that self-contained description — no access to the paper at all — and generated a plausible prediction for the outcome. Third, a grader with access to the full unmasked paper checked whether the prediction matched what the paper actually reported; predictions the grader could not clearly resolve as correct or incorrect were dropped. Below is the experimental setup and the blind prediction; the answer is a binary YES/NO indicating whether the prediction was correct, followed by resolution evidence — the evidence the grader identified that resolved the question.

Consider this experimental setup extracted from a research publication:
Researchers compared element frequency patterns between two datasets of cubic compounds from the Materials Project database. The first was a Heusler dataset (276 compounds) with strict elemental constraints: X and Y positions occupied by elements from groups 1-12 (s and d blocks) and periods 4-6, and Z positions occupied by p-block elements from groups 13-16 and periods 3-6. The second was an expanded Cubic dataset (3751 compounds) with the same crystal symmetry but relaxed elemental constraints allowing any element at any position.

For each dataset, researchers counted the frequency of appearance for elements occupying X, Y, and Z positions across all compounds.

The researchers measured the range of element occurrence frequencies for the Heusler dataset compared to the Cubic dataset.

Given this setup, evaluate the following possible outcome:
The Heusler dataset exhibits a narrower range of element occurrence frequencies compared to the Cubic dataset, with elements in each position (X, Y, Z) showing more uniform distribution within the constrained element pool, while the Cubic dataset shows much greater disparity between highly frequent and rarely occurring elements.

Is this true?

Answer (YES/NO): YES